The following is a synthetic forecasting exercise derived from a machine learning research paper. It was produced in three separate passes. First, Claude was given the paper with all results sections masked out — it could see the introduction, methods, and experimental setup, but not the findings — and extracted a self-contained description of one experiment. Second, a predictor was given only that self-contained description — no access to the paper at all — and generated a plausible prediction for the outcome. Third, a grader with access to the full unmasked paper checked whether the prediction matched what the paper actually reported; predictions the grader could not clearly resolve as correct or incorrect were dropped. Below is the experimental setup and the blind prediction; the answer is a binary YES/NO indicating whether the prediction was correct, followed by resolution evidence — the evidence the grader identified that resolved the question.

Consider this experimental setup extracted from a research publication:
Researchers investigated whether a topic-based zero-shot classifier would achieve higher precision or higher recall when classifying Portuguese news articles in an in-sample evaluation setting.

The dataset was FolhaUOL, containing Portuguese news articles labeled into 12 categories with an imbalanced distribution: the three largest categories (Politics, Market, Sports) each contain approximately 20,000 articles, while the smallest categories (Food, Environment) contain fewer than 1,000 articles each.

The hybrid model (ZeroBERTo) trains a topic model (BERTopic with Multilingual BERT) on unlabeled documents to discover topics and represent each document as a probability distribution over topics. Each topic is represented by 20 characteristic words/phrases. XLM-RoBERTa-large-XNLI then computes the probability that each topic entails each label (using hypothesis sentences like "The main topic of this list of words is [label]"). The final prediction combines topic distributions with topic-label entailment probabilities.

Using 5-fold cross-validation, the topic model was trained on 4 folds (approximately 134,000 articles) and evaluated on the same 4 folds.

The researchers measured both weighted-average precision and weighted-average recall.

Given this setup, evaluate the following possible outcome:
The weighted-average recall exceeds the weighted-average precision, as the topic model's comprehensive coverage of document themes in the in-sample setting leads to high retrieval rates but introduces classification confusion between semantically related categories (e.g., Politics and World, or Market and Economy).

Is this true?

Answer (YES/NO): NO